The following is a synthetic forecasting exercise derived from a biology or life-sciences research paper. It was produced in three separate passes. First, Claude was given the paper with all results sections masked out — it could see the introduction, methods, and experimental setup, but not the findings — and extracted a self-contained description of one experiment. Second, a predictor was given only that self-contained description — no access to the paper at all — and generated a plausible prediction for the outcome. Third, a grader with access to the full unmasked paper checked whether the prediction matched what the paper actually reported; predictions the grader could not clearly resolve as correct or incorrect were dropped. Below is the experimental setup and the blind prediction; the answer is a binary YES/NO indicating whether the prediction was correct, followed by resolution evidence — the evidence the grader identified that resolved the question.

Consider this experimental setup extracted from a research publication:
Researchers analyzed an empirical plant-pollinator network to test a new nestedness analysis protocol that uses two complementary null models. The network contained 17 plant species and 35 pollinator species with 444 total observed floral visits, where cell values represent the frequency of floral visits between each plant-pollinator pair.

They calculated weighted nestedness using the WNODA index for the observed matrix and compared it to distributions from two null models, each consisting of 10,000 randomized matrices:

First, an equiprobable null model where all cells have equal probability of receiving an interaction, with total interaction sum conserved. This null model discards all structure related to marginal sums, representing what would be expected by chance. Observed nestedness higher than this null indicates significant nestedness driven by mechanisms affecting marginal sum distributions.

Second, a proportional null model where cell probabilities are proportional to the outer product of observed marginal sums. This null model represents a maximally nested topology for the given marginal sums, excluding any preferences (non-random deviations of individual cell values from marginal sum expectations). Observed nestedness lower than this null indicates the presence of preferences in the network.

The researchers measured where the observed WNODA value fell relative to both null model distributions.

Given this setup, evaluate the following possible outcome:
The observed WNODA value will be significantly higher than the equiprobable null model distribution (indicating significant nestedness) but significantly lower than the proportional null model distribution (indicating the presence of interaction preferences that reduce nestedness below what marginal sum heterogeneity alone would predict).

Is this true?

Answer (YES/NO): YES